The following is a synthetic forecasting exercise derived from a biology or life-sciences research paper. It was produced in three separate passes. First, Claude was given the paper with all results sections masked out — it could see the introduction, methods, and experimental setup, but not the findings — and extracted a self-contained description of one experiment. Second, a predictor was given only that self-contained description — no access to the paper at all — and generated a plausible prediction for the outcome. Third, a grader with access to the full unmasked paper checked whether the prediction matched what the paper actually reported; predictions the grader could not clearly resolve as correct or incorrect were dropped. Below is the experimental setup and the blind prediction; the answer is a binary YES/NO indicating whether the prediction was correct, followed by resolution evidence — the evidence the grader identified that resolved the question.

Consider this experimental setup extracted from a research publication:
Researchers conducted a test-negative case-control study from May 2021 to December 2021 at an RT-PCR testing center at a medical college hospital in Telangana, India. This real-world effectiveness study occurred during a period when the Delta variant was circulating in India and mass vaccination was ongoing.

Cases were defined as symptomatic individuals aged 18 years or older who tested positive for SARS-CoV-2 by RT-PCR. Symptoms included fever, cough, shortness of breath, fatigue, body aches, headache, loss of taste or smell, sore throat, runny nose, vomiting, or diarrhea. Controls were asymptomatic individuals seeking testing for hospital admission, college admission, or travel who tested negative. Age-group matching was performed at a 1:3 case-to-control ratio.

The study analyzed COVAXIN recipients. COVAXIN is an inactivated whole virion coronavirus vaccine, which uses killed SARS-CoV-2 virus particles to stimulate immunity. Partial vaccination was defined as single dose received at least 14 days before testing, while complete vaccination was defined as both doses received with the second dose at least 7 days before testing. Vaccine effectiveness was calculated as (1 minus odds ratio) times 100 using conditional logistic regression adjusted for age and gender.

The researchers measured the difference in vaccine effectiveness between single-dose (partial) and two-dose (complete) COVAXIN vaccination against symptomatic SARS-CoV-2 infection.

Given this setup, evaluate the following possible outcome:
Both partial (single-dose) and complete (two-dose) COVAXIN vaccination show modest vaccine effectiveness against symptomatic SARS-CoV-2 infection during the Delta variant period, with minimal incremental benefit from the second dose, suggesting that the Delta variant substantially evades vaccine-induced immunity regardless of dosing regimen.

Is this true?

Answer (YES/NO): NO